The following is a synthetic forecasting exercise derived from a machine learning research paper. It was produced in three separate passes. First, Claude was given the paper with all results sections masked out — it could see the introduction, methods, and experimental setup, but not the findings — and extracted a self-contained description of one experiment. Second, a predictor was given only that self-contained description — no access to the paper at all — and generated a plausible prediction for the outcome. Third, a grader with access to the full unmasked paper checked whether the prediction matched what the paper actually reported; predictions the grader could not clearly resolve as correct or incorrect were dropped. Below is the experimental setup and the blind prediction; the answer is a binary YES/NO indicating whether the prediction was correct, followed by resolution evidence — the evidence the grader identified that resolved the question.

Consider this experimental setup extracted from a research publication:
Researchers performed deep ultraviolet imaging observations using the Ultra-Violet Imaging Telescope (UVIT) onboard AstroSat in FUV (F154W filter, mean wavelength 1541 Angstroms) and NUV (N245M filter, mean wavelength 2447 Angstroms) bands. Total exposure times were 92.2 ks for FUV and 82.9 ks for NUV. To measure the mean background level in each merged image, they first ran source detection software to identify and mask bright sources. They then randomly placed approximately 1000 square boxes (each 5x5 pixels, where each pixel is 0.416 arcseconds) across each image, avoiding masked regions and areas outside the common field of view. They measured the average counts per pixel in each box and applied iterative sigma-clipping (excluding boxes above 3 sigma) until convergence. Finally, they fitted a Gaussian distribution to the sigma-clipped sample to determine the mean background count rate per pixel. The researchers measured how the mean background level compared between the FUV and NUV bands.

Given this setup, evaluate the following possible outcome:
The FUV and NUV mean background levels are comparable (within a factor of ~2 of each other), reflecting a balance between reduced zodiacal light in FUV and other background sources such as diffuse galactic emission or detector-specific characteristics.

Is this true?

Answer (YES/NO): YES